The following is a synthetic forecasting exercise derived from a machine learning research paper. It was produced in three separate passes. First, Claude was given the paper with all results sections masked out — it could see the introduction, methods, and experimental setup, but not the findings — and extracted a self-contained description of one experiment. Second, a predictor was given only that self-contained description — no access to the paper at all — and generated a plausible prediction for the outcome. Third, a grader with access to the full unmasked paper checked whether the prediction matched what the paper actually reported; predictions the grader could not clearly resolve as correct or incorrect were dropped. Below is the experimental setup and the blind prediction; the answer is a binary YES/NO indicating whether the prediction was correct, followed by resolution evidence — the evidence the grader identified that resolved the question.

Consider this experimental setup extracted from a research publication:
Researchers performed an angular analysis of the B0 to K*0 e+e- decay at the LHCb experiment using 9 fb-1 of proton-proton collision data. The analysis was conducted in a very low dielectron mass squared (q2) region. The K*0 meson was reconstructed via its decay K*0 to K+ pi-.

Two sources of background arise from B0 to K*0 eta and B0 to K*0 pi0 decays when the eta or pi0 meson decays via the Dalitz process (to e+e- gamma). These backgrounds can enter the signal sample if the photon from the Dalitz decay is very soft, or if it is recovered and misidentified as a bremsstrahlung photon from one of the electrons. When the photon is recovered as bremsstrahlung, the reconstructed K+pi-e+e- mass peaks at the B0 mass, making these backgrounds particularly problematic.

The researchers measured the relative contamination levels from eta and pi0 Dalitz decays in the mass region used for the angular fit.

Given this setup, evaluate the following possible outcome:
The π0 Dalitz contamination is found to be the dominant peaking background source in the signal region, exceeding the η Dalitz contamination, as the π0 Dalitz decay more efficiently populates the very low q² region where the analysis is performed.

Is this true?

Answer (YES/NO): NO